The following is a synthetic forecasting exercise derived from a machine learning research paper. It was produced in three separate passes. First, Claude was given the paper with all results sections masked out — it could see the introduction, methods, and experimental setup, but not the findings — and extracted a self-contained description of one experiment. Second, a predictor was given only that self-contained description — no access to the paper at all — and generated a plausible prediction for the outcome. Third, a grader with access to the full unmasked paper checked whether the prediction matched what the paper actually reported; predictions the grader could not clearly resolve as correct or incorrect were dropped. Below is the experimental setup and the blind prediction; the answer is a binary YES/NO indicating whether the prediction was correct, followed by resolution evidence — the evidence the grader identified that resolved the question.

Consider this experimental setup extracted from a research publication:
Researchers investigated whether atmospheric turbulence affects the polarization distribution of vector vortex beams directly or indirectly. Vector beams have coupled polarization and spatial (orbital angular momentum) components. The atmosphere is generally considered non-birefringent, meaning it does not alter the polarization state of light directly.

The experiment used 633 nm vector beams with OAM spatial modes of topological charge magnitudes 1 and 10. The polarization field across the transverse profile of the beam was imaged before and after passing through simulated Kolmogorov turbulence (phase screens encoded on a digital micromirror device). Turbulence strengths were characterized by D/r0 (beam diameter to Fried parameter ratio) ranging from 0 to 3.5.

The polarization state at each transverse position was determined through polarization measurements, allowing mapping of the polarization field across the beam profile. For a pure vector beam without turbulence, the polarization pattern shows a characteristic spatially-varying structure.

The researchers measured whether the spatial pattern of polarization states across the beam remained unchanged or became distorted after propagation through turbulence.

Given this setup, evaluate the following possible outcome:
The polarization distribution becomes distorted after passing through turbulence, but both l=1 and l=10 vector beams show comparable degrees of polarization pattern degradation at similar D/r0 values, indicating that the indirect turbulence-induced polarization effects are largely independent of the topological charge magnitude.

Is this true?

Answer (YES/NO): NO